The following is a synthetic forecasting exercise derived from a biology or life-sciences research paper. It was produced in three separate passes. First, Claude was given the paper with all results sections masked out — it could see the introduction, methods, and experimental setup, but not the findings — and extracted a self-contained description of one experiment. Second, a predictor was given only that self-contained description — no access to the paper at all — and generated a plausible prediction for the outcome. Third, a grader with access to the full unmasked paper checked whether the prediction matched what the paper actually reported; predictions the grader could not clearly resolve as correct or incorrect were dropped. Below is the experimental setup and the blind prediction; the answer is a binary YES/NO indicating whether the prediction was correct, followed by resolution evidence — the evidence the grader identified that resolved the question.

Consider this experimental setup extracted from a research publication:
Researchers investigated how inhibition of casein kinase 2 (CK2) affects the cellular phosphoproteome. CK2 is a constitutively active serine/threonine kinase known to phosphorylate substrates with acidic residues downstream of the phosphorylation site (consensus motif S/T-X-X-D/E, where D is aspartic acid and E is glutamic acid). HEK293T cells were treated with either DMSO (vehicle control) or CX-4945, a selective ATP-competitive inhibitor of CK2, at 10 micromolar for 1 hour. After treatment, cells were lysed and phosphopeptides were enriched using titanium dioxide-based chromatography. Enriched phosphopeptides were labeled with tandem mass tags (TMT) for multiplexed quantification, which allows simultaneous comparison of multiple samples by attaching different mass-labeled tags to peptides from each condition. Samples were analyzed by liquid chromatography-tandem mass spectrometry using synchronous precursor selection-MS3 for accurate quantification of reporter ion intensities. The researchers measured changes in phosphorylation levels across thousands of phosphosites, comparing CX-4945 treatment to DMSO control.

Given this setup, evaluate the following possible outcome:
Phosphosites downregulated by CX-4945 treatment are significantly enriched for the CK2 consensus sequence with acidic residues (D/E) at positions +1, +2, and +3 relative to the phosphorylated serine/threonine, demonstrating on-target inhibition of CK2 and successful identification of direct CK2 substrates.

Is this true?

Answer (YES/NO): YES